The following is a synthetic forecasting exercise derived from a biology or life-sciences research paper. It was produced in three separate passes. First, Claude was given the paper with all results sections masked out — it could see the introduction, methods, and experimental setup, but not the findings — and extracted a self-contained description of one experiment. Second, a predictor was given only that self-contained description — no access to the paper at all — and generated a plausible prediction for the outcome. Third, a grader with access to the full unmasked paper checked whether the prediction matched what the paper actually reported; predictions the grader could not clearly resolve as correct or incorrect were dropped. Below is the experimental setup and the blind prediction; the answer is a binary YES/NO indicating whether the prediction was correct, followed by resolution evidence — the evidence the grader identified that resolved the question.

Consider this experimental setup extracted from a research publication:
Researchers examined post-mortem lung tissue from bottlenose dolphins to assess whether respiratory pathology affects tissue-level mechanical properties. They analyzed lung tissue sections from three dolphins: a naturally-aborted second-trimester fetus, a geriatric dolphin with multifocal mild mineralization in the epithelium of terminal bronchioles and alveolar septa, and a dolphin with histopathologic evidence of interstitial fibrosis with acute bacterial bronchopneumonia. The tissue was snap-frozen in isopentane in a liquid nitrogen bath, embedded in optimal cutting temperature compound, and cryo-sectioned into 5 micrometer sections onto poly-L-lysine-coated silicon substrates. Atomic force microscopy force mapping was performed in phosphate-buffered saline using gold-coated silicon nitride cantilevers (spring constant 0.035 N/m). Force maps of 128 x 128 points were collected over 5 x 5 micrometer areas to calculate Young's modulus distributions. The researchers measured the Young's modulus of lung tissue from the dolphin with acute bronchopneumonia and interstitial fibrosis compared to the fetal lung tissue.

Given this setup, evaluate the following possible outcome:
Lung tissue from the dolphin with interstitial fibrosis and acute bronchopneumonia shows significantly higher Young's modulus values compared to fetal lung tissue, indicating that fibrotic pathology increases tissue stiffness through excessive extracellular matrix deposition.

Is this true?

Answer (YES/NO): NO